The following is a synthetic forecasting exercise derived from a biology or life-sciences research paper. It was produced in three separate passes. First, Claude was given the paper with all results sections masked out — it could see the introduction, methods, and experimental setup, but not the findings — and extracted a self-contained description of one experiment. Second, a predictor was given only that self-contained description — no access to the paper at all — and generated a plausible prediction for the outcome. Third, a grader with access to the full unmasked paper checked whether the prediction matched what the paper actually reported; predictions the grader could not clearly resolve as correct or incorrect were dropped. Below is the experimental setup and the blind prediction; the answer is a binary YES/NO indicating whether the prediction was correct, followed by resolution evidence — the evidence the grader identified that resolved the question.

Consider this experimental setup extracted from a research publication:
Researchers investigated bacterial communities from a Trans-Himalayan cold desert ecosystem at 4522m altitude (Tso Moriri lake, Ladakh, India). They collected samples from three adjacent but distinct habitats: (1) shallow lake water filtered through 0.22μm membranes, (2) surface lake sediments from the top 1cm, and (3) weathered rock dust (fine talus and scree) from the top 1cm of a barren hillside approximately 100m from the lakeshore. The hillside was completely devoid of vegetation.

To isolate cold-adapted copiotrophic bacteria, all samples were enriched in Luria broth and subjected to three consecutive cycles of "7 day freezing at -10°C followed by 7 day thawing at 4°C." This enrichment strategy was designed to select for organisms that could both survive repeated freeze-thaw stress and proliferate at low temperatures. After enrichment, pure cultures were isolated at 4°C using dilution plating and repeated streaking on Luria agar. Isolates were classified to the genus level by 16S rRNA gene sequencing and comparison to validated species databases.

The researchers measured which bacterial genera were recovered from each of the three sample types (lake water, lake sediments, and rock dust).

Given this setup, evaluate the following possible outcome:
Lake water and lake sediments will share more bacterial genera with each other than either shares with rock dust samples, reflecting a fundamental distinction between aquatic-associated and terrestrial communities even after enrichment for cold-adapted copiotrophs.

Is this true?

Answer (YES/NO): NO